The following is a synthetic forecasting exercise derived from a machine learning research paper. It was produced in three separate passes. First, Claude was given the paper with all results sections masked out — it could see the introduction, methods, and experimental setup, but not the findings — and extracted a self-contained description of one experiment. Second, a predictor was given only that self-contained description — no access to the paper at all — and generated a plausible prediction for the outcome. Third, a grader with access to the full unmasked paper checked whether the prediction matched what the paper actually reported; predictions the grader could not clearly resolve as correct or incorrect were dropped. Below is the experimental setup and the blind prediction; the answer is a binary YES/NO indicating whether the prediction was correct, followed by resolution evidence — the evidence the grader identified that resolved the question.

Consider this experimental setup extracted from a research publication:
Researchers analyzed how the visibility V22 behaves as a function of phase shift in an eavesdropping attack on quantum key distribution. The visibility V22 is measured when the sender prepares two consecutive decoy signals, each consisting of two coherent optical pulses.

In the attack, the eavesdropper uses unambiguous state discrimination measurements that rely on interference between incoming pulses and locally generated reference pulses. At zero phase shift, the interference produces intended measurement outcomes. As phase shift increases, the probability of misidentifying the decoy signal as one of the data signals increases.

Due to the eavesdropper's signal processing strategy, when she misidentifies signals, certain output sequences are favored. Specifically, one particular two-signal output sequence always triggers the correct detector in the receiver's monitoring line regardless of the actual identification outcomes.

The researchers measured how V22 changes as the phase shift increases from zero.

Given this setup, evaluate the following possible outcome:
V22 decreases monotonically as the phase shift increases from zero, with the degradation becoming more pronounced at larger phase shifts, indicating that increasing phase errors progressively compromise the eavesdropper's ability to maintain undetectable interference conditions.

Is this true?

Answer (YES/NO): NO